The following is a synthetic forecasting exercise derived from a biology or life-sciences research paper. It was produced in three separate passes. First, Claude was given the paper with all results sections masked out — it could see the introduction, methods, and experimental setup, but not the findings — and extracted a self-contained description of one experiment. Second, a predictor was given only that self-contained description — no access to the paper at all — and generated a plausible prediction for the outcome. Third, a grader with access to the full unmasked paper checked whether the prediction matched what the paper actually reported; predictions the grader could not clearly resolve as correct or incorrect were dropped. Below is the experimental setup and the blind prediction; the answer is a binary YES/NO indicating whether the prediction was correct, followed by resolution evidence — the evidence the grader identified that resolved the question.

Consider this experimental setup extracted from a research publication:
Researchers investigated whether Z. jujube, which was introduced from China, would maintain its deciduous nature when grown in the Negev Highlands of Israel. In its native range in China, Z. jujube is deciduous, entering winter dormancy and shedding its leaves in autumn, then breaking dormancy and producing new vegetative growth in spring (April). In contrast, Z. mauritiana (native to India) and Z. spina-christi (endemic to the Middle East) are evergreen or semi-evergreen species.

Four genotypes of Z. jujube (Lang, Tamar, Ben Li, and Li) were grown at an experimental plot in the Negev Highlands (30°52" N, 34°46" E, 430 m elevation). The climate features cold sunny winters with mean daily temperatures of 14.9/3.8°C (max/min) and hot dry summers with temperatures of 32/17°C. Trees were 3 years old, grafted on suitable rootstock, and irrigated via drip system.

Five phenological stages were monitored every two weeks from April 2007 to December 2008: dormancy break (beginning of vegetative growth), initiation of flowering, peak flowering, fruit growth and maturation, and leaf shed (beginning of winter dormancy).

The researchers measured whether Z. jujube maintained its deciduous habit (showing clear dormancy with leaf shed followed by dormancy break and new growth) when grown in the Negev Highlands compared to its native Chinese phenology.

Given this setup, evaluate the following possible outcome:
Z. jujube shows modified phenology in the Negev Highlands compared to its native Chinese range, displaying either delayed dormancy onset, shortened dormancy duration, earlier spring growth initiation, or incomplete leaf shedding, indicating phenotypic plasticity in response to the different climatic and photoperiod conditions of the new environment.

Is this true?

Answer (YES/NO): YES